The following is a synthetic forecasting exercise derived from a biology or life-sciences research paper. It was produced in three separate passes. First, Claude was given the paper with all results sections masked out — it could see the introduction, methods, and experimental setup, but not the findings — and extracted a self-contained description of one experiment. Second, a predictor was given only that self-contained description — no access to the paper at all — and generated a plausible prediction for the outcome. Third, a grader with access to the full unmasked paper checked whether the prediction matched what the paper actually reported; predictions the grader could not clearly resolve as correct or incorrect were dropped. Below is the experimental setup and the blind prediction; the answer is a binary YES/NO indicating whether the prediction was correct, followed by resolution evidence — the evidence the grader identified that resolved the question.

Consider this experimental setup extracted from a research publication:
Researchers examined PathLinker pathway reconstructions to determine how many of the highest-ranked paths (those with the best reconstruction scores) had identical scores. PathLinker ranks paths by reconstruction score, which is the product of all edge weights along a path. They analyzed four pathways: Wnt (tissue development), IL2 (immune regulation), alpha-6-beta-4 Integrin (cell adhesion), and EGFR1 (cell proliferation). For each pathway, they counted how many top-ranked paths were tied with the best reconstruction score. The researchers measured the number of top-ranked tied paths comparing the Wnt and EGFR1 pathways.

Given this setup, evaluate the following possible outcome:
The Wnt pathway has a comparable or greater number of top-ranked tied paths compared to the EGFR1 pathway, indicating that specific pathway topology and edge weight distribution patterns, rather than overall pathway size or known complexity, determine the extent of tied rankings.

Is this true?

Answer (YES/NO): NO